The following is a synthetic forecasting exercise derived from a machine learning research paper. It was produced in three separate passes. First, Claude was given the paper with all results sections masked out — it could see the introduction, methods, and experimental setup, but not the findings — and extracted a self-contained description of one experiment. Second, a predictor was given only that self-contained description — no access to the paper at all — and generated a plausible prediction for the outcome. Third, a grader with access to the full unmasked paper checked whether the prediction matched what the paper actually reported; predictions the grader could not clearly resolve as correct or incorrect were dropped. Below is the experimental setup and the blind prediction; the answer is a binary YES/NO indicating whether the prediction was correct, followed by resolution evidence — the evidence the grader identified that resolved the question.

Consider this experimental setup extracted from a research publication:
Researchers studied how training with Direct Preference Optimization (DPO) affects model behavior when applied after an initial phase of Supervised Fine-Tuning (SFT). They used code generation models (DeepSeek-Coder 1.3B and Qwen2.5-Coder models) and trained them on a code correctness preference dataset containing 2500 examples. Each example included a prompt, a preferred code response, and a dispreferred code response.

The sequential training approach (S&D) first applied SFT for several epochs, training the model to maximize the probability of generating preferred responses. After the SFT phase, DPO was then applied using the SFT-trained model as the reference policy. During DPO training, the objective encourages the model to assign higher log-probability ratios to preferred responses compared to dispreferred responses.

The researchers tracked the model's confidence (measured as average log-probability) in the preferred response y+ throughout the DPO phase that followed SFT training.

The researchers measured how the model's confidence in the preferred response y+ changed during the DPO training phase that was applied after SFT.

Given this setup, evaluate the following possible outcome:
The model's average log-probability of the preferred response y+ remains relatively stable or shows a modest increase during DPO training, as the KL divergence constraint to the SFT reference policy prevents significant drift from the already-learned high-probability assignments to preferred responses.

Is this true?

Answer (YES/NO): NO